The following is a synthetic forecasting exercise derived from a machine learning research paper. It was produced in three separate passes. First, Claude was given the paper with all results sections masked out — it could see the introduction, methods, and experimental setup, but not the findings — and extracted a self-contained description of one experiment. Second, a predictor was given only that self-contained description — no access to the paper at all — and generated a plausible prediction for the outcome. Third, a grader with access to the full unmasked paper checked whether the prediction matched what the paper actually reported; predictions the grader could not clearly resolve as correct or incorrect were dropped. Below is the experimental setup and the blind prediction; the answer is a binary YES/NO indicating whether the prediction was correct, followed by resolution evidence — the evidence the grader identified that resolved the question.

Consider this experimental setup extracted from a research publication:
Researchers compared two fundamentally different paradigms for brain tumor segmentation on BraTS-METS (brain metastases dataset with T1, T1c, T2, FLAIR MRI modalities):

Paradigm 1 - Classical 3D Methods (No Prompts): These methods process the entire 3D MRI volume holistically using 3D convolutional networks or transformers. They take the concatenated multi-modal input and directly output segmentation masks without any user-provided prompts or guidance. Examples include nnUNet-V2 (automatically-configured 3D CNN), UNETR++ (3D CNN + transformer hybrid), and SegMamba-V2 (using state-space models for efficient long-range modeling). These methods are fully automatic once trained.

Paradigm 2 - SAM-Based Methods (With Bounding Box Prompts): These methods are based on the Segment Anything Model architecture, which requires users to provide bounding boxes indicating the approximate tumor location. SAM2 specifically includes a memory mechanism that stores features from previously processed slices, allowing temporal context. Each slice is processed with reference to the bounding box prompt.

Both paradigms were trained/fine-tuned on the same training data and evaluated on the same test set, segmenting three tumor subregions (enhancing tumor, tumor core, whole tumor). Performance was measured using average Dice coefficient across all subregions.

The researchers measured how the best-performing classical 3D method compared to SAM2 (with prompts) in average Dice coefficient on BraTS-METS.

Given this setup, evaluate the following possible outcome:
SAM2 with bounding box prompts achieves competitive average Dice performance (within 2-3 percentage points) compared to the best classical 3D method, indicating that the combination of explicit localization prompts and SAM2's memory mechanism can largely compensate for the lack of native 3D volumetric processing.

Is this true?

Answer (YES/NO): NO